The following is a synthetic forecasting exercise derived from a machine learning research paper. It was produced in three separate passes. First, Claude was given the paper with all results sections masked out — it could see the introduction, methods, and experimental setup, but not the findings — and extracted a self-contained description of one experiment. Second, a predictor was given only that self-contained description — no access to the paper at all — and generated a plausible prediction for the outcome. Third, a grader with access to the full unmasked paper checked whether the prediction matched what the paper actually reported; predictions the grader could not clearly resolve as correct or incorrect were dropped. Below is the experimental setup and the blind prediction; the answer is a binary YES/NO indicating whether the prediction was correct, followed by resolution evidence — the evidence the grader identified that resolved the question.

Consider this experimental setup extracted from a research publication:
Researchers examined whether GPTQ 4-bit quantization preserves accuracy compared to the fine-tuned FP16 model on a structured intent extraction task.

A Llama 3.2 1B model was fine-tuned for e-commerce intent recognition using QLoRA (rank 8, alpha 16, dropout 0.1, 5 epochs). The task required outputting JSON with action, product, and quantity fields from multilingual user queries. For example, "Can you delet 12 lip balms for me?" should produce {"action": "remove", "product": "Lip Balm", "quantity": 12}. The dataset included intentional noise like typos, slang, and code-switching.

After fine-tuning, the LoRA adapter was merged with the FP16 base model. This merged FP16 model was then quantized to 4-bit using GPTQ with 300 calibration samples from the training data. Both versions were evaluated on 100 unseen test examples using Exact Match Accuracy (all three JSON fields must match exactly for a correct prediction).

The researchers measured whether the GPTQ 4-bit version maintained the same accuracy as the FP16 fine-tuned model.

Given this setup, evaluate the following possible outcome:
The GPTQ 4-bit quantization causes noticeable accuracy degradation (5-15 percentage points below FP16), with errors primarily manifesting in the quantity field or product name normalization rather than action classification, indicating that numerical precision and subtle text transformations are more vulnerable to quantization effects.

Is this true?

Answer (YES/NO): NO